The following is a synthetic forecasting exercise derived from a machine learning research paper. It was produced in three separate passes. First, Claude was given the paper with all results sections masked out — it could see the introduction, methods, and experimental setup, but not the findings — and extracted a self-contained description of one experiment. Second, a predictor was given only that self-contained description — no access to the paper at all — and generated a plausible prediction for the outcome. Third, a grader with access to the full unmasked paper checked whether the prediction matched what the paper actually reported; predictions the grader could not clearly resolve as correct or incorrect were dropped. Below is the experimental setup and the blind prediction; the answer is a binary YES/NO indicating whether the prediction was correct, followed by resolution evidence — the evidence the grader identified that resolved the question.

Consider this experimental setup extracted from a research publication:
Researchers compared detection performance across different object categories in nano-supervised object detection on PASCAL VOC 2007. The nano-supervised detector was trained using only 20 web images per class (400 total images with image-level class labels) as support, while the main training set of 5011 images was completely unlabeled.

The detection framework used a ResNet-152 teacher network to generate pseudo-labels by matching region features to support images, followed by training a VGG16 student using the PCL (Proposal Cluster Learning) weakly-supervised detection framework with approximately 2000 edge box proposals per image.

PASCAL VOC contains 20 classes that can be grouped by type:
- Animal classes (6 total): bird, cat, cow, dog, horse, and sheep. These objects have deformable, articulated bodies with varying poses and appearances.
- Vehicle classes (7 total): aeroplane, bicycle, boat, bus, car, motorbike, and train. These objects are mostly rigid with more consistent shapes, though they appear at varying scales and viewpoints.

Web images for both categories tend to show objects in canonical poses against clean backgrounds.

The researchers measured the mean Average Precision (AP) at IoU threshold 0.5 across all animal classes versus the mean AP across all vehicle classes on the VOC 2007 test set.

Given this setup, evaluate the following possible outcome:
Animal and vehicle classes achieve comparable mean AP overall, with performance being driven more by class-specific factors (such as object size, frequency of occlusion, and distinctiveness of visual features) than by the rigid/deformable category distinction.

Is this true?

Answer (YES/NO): NO